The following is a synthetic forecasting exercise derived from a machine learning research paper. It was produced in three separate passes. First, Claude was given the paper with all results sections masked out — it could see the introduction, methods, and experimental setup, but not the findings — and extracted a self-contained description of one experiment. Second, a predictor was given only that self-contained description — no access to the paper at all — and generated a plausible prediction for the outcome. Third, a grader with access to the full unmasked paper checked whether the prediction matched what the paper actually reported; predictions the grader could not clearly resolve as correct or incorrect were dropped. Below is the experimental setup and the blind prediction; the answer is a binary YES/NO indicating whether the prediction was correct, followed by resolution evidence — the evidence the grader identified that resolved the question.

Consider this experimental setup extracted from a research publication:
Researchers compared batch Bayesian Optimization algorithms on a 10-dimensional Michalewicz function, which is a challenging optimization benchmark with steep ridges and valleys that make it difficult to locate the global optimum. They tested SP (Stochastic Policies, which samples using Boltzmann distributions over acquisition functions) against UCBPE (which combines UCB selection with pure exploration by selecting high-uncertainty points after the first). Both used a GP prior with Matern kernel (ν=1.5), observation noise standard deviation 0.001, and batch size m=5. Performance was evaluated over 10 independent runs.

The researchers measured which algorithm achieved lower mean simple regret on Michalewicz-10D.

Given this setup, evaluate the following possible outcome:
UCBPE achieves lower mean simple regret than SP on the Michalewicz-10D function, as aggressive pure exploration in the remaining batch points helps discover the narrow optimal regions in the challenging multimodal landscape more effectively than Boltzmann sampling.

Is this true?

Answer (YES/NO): NO